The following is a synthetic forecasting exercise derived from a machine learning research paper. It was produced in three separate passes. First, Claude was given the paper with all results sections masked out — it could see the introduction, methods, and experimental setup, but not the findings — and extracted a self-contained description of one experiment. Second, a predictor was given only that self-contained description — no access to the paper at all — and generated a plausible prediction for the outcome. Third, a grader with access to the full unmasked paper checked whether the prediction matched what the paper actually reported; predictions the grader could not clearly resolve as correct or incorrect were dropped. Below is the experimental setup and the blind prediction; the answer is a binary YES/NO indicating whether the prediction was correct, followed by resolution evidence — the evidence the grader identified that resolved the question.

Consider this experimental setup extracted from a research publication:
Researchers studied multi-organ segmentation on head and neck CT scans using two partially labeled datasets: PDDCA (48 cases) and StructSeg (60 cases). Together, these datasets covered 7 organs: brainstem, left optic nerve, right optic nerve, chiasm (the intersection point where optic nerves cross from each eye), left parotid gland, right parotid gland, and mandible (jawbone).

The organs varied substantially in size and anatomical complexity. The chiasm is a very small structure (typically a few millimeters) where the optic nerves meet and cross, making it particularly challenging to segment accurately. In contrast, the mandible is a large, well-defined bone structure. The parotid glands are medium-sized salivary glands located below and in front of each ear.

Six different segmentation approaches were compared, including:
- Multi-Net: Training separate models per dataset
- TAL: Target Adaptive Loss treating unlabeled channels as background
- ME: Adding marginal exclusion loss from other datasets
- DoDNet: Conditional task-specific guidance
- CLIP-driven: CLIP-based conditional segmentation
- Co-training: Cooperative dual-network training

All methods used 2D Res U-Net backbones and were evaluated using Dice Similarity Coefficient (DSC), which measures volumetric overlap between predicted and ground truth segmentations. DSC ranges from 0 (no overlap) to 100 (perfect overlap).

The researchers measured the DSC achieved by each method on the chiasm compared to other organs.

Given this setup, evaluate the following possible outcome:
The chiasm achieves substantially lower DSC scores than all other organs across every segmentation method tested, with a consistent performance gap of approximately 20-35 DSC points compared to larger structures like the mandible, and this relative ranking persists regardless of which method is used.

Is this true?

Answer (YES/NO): NO